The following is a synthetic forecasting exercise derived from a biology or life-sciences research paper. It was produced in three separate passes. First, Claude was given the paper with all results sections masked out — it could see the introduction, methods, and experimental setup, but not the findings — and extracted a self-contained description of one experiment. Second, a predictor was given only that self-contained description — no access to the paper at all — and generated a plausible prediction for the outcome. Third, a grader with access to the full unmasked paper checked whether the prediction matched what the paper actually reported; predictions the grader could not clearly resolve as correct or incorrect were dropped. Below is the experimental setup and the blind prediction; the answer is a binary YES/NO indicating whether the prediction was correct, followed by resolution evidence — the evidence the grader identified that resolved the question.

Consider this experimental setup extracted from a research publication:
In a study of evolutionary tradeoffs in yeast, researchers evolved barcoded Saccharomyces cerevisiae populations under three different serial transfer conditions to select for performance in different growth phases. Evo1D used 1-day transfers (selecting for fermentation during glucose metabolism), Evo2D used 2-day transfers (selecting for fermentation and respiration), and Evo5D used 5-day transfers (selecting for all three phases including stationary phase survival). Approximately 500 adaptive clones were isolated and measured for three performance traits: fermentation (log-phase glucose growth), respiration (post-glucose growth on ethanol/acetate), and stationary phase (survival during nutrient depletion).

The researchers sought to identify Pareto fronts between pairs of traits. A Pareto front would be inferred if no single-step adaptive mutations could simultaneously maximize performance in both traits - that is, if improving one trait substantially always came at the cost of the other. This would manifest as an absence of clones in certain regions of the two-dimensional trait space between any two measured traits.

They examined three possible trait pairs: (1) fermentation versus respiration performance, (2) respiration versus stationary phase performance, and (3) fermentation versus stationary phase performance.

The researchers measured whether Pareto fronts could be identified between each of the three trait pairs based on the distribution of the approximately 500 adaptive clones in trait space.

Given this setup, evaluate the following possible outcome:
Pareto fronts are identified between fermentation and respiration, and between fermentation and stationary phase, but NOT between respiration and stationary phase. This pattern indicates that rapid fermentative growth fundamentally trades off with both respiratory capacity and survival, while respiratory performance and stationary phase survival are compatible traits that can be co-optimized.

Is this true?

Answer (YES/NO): NO